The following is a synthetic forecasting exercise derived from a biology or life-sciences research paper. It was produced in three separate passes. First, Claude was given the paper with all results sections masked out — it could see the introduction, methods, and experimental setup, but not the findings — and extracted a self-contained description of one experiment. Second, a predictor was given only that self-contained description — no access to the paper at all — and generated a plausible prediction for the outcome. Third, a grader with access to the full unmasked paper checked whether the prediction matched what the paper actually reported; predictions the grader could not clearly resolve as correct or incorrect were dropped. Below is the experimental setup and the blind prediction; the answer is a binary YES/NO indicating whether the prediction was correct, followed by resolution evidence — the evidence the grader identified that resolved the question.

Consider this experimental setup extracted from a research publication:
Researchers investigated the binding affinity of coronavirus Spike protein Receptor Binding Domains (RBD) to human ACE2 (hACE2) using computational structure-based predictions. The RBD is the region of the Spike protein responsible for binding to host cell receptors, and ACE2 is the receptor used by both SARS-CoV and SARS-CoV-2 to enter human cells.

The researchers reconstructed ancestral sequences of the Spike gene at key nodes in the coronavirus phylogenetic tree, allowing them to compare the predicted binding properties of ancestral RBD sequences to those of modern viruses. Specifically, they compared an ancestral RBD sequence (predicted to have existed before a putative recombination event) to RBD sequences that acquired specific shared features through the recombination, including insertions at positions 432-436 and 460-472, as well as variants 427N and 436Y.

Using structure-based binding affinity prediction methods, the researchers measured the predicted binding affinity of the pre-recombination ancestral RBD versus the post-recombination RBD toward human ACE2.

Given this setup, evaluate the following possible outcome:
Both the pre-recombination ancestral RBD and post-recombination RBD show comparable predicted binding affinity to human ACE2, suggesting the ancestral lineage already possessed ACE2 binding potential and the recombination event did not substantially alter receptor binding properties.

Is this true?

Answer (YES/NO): NO